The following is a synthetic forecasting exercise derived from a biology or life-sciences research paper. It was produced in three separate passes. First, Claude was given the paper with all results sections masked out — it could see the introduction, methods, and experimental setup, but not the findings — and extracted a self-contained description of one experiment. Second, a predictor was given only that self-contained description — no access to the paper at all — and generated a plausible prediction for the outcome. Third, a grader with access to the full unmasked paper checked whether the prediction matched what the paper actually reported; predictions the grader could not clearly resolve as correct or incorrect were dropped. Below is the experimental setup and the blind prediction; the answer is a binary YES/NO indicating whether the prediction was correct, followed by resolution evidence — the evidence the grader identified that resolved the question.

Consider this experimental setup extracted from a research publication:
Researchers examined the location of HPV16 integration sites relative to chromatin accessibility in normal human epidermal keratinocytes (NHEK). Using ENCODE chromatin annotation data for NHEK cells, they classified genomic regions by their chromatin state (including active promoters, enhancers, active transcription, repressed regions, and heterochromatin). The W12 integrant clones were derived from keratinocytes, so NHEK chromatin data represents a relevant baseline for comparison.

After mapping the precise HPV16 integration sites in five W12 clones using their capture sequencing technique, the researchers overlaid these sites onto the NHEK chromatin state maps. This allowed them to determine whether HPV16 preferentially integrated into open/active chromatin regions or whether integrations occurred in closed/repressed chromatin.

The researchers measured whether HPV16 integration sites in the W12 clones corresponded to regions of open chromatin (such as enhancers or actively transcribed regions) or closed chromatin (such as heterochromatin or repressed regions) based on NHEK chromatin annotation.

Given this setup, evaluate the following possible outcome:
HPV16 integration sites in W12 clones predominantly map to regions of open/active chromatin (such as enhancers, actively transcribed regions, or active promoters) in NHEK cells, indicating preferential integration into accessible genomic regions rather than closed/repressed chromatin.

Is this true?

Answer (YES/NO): YES